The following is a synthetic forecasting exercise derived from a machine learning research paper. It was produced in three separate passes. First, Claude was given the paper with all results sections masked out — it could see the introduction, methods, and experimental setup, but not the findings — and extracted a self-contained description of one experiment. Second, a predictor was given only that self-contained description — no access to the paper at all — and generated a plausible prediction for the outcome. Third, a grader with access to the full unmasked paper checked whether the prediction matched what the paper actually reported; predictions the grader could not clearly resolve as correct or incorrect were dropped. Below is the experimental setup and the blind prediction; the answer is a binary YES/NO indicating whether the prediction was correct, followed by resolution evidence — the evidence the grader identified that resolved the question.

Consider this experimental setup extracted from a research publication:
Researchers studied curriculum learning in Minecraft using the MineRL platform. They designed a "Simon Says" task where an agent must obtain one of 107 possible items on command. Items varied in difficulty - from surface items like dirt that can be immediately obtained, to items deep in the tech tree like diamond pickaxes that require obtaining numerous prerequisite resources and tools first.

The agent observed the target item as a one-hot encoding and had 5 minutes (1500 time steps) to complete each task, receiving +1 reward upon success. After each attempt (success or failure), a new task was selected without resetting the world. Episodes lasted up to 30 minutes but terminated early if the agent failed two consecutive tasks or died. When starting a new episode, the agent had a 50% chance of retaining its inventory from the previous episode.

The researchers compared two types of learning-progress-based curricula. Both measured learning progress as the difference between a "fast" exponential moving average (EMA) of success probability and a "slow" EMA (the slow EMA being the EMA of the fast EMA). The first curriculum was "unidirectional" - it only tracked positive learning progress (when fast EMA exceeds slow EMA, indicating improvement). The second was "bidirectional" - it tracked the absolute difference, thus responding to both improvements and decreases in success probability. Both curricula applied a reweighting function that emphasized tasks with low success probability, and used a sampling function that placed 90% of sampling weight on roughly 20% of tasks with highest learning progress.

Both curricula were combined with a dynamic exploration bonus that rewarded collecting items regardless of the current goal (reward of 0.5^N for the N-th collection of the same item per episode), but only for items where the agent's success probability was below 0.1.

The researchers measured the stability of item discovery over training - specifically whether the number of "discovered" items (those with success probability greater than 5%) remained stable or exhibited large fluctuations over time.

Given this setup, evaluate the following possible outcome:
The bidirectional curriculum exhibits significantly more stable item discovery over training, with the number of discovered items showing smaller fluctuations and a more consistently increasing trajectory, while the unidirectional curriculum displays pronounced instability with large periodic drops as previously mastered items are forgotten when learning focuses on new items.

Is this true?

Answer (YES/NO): YES